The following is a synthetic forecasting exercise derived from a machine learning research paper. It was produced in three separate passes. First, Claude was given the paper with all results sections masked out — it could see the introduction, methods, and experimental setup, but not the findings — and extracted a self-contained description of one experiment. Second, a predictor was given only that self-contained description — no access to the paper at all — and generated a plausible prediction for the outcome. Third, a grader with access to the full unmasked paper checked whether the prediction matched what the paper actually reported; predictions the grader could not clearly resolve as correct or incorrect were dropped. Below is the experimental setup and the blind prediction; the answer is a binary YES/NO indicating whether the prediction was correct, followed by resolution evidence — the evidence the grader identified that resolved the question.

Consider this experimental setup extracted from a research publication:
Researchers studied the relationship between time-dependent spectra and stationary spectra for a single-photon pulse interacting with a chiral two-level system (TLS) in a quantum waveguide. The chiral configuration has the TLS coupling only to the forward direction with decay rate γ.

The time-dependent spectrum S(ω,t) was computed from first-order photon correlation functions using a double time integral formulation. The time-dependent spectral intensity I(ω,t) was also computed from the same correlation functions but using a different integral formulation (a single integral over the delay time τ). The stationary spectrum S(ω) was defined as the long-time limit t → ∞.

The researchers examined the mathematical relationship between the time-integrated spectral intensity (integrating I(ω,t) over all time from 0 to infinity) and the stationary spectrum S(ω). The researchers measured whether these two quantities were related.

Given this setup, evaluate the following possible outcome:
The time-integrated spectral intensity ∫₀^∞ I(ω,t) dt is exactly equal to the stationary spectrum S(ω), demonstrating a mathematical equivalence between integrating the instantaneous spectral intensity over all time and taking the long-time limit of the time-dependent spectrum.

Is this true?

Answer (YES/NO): YES